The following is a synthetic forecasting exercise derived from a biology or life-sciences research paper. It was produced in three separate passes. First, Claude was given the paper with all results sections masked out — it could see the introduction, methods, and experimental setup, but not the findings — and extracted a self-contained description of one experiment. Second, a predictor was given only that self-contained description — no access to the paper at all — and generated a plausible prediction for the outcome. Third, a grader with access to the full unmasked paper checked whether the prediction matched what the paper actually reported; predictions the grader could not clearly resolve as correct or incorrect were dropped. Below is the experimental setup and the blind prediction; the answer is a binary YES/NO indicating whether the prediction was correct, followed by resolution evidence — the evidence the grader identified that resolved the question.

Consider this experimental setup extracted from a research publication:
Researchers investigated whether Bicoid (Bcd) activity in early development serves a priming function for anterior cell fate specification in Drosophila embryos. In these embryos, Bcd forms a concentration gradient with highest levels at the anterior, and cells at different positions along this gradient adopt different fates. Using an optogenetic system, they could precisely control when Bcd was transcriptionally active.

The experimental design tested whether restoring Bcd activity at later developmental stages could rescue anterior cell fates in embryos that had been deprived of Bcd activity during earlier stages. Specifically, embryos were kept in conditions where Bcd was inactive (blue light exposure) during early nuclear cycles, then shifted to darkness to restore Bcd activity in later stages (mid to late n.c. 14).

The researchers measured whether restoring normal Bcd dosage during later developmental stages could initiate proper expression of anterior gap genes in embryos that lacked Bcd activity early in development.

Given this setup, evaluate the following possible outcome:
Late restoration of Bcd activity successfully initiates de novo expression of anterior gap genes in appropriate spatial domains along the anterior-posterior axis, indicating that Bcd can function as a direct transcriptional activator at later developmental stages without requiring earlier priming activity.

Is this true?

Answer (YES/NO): NO